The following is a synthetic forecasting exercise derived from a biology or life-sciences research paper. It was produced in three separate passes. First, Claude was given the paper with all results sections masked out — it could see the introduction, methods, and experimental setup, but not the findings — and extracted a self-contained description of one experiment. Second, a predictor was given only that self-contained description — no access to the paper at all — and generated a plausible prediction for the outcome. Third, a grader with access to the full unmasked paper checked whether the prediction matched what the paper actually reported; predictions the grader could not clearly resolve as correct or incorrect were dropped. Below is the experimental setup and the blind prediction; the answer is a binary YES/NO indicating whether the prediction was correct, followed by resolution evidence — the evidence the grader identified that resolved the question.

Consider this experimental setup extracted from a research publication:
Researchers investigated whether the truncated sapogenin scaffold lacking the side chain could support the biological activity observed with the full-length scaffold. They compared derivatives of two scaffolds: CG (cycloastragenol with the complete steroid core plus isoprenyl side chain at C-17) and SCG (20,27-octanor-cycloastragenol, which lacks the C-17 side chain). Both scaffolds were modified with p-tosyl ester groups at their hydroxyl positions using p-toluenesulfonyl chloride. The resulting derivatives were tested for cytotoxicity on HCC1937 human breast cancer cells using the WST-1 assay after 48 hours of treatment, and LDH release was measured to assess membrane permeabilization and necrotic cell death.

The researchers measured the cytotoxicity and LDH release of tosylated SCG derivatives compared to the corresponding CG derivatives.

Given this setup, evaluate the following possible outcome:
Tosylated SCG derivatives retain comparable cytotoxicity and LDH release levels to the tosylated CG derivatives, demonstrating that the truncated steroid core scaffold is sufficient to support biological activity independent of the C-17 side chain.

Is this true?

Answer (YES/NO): NO